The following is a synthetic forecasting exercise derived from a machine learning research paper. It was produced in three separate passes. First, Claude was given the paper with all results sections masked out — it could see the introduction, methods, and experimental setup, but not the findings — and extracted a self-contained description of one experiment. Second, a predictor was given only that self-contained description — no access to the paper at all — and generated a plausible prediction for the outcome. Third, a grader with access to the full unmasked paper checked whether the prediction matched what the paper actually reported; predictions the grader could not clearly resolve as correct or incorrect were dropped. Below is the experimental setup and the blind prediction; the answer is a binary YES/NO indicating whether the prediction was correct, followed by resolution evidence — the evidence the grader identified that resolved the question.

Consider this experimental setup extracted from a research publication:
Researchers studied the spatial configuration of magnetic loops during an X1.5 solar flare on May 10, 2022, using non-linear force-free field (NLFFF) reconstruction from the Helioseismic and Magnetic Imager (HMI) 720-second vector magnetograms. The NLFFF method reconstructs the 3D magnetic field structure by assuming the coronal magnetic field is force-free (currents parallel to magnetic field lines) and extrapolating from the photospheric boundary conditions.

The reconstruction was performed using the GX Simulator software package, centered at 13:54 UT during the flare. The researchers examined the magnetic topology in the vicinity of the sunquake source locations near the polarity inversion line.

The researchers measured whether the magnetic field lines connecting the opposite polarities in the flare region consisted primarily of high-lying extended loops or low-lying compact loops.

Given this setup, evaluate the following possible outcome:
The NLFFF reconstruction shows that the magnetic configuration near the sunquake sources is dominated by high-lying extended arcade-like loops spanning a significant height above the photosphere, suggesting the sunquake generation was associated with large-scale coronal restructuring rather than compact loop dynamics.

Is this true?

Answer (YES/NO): NO